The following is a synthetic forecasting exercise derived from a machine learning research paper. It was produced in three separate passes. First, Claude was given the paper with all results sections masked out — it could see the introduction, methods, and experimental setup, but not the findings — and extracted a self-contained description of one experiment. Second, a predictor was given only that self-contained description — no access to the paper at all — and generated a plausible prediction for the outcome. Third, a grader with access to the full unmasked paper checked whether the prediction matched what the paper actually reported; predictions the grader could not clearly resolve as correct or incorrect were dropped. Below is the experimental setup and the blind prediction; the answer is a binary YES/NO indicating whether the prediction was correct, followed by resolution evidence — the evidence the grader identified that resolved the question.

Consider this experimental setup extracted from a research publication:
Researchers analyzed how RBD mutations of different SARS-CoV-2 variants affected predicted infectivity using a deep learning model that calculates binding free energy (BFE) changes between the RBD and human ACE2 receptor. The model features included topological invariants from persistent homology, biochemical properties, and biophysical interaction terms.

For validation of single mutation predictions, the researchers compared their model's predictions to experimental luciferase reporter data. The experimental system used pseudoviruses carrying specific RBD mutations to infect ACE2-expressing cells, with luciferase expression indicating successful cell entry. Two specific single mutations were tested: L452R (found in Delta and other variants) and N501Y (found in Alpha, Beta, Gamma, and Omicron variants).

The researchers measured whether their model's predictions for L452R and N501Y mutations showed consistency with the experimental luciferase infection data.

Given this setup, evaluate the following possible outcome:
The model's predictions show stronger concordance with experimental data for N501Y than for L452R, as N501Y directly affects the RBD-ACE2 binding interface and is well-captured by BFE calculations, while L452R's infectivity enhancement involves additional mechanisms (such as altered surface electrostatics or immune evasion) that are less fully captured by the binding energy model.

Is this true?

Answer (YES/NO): NO